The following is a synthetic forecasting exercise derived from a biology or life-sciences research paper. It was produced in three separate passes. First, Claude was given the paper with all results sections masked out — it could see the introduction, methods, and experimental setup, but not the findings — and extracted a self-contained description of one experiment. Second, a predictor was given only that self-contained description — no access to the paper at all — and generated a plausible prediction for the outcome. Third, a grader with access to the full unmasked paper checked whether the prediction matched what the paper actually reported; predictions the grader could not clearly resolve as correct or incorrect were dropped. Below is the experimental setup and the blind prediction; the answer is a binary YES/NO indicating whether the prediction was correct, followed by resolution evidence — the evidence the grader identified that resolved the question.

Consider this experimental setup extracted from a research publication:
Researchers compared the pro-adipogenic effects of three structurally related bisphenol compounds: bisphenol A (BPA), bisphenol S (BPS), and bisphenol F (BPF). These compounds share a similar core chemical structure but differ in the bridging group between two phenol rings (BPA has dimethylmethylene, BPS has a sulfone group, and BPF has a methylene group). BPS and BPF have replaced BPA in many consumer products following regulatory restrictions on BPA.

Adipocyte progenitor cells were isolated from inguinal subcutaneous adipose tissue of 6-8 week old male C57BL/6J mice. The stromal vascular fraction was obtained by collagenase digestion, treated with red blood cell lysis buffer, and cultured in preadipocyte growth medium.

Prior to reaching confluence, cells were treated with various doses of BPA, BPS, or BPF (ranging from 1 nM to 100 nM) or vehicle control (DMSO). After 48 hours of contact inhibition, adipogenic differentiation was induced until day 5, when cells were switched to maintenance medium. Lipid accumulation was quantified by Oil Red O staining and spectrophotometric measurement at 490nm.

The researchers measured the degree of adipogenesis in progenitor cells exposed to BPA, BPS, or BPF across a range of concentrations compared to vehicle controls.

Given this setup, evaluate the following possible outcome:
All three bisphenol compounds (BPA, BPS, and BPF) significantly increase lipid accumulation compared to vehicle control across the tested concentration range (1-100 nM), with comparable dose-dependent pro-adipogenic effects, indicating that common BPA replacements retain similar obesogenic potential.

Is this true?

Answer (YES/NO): NO